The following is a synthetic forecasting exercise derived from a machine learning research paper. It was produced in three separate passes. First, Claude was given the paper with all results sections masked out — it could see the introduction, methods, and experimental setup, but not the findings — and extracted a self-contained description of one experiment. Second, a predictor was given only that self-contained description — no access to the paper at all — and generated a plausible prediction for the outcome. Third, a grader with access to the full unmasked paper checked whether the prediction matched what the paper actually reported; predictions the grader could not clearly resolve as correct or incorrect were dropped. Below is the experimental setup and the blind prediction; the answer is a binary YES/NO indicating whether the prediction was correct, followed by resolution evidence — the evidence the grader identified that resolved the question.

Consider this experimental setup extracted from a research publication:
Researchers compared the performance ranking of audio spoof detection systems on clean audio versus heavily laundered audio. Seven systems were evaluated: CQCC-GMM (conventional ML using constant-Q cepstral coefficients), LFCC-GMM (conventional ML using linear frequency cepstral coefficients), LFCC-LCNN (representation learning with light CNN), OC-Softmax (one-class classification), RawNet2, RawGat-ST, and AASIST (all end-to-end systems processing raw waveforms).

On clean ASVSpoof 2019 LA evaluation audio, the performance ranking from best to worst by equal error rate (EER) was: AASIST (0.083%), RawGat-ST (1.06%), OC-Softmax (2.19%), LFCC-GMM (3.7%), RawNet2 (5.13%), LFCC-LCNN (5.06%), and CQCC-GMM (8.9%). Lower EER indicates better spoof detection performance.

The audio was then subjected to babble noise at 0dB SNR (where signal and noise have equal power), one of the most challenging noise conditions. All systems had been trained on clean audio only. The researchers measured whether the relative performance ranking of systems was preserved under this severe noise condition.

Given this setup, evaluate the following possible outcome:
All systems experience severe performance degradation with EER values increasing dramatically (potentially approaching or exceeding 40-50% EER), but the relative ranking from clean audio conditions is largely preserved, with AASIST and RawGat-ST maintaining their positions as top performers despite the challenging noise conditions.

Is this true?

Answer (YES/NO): NO